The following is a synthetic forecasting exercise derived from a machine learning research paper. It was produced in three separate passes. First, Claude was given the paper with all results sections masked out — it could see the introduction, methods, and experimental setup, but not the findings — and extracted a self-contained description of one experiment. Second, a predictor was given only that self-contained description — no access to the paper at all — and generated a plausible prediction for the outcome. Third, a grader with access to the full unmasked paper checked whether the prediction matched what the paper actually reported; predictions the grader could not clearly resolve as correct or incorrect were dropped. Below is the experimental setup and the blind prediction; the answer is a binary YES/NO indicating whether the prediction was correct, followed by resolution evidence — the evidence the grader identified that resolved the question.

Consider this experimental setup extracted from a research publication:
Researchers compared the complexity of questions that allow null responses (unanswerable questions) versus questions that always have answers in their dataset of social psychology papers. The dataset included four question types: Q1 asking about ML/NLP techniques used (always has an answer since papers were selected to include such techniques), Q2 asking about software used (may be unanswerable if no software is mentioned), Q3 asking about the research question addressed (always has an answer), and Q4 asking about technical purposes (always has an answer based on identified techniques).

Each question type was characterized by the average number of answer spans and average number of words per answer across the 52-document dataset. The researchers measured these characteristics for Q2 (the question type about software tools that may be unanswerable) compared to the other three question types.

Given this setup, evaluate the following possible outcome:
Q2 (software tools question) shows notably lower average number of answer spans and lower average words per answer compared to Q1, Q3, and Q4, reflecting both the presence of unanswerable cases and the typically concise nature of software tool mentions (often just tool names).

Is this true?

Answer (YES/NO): NO